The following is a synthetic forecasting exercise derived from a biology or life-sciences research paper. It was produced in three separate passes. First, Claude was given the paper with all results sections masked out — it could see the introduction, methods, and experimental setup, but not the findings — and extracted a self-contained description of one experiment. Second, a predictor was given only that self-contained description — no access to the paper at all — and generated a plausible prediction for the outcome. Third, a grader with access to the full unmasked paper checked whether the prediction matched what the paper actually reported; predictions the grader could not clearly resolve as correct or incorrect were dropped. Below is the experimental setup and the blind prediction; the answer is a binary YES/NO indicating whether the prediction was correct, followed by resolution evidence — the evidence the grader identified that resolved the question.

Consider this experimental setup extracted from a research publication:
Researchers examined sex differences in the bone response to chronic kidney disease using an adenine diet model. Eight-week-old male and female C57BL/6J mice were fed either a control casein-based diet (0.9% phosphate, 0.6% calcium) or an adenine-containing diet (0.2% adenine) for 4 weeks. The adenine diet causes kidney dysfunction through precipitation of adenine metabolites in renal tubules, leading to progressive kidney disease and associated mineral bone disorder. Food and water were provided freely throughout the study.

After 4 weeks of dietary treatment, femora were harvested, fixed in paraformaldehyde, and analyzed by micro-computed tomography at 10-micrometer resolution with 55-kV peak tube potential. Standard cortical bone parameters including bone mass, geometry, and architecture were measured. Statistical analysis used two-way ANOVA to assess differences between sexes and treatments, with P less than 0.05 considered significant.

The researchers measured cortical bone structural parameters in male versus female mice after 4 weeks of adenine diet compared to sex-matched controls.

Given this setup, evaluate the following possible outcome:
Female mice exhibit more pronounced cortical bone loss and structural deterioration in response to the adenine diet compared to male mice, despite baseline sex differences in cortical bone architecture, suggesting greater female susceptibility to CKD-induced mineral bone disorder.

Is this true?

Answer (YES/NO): NO